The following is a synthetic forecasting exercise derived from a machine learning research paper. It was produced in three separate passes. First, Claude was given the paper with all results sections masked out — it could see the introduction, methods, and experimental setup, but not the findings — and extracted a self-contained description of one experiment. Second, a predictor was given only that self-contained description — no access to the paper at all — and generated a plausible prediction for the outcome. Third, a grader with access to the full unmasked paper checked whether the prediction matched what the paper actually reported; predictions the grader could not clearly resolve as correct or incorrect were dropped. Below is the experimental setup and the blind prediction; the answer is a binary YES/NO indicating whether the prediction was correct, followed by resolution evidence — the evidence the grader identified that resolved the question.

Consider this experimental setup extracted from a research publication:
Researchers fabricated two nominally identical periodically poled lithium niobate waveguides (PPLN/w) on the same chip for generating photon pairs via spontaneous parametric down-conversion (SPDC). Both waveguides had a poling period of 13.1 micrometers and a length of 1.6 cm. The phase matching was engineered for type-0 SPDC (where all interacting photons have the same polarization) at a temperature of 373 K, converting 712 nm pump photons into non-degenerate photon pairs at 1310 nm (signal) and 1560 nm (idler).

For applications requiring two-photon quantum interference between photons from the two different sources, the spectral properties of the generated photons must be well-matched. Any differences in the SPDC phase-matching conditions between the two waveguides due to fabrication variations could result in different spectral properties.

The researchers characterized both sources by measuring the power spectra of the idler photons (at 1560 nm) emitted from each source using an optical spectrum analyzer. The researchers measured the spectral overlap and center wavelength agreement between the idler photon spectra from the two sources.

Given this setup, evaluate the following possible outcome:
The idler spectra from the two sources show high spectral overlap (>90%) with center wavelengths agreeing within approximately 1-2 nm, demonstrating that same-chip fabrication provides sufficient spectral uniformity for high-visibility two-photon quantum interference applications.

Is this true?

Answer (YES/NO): YES